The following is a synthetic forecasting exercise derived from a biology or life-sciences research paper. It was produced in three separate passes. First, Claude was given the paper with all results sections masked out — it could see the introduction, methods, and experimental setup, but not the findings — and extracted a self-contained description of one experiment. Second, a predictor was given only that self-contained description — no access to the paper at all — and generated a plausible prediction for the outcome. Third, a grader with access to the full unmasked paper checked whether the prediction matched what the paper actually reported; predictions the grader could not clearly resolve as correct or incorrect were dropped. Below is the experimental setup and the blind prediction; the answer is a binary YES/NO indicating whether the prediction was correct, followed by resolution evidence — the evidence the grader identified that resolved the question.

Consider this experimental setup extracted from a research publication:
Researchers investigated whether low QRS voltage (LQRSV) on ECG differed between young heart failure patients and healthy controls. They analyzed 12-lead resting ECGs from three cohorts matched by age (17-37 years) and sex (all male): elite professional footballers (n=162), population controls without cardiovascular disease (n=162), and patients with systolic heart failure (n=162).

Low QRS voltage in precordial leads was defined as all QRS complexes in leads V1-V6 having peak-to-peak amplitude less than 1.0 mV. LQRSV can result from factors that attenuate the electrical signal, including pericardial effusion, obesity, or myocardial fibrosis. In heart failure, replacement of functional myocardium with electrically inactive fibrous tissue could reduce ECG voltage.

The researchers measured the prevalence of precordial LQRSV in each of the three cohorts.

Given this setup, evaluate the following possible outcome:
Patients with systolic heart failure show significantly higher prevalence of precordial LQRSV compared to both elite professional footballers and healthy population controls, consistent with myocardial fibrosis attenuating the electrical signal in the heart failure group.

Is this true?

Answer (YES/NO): YES